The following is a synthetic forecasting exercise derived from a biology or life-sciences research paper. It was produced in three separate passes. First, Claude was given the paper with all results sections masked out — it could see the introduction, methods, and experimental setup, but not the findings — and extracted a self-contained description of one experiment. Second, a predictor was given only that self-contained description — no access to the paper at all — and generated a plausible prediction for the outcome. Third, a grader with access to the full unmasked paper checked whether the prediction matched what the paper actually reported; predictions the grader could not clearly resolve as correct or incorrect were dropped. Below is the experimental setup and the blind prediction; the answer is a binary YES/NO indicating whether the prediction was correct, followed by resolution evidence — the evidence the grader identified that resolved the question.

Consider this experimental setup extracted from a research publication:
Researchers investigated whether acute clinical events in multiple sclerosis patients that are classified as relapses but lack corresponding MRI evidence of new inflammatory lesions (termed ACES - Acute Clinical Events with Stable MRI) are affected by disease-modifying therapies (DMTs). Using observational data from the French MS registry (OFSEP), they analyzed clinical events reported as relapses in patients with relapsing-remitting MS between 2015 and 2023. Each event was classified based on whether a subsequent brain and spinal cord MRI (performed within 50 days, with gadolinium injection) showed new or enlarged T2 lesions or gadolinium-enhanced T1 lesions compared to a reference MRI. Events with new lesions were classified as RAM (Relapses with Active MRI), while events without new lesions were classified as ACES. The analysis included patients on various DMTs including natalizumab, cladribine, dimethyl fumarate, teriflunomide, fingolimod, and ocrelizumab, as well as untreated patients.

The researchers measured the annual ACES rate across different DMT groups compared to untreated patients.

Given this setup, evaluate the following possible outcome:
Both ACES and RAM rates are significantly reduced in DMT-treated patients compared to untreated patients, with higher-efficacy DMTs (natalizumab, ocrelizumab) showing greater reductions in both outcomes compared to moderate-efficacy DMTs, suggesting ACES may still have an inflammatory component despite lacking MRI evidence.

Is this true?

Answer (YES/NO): NO